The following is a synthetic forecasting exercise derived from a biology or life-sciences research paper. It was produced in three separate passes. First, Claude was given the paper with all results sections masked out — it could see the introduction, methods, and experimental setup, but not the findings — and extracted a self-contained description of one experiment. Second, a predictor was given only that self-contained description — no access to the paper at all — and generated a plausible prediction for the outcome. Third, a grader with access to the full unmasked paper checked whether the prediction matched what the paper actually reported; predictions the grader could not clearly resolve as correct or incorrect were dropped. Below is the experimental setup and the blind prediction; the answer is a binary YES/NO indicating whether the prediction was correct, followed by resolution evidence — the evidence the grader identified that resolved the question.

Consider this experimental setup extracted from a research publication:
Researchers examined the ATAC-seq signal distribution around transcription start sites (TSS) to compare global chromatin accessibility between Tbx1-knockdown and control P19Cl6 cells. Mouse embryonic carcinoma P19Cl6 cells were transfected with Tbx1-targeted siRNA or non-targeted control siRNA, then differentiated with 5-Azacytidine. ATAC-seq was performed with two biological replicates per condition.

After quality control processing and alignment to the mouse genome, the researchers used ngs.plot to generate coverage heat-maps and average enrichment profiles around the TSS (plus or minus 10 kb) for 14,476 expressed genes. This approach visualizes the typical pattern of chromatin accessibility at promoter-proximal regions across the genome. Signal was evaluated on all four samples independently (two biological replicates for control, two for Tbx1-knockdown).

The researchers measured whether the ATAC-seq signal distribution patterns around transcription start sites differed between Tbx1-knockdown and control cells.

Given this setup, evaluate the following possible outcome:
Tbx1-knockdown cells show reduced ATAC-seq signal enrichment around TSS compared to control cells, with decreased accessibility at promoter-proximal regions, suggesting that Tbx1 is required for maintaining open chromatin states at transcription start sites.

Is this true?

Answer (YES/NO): NO